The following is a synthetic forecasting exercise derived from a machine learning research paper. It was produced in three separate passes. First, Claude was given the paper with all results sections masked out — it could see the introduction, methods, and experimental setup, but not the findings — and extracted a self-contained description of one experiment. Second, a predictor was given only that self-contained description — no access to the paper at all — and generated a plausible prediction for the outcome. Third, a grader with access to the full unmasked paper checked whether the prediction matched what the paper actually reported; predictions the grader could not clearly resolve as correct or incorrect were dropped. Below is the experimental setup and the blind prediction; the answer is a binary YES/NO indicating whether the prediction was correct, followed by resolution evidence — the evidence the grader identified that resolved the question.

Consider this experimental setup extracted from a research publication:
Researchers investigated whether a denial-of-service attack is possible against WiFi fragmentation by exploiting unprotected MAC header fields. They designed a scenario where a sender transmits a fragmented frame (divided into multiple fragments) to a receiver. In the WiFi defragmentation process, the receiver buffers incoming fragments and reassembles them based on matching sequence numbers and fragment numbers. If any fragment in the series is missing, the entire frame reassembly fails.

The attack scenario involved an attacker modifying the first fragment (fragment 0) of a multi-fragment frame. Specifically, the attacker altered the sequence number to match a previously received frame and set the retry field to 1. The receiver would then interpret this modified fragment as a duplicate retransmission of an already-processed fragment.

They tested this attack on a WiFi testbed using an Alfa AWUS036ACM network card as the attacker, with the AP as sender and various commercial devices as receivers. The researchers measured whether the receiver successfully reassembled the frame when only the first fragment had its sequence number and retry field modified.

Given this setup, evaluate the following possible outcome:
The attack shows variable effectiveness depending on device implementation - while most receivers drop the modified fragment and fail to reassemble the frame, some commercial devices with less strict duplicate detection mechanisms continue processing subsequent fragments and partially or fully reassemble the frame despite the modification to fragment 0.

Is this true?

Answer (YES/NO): NO